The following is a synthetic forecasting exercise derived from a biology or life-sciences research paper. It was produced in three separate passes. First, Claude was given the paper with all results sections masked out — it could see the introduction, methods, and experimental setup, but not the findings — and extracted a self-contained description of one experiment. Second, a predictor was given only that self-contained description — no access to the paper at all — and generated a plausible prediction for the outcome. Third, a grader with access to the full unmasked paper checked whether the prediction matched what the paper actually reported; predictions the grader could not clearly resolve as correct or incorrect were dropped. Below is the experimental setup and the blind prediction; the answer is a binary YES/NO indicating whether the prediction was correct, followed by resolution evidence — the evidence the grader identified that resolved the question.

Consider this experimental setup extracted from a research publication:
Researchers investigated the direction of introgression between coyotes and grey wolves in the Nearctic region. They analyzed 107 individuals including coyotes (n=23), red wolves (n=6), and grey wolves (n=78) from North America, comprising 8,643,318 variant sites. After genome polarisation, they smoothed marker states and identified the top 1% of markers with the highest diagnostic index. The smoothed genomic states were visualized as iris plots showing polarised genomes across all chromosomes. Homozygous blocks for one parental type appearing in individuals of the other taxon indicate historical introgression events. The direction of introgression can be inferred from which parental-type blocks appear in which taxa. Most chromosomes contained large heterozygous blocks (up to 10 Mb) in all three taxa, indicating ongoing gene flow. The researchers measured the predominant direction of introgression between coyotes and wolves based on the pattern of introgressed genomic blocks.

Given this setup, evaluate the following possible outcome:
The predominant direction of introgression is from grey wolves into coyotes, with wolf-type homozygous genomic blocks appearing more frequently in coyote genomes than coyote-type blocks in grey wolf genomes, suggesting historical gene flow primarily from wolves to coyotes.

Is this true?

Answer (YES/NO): NO